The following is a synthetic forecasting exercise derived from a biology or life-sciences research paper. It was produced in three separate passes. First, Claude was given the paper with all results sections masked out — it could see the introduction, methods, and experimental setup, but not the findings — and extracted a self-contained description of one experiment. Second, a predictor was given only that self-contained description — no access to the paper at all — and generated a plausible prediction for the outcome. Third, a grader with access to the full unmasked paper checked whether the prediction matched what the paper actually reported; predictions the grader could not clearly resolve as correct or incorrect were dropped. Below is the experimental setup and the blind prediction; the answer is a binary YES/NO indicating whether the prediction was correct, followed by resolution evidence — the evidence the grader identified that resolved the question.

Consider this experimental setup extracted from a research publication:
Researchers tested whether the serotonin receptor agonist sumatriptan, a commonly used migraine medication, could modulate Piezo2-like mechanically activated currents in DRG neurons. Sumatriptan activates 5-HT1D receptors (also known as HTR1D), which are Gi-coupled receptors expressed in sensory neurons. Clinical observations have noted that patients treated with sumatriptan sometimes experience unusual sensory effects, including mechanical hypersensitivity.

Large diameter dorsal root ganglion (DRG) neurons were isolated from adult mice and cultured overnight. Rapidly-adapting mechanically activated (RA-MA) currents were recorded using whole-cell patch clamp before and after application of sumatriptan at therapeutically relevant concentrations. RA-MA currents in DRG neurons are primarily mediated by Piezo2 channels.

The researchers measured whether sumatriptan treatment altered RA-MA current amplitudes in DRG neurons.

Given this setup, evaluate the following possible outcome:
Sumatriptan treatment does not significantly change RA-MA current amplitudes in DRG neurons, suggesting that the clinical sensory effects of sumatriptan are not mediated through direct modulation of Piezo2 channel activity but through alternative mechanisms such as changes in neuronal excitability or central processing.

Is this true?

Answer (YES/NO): NO